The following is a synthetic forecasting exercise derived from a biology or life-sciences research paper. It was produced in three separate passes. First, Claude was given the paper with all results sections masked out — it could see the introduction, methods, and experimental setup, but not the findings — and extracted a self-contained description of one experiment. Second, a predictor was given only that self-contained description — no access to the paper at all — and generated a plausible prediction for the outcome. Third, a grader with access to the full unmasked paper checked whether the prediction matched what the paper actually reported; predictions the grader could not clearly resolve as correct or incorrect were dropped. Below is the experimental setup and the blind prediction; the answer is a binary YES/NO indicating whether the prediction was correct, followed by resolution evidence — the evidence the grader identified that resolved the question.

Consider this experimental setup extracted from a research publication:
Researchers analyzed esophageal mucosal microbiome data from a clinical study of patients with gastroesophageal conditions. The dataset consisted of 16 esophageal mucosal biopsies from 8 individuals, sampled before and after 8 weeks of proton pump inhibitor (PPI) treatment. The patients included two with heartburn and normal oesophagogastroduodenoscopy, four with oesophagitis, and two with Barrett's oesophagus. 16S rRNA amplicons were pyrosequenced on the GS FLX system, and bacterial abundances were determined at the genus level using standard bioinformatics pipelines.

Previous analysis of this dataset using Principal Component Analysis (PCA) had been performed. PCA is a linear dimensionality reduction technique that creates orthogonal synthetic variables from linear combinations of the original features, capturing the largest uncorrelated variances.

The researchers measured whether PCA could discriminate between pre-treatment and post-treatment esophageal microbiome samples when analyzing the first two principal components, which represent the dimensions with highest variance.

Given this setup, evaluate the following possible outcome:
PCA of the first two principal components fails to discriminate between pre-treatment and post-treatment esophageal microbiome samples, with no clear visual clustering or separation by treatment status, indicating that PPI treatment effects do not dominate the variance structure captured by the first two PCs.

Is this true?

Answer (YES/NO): NO